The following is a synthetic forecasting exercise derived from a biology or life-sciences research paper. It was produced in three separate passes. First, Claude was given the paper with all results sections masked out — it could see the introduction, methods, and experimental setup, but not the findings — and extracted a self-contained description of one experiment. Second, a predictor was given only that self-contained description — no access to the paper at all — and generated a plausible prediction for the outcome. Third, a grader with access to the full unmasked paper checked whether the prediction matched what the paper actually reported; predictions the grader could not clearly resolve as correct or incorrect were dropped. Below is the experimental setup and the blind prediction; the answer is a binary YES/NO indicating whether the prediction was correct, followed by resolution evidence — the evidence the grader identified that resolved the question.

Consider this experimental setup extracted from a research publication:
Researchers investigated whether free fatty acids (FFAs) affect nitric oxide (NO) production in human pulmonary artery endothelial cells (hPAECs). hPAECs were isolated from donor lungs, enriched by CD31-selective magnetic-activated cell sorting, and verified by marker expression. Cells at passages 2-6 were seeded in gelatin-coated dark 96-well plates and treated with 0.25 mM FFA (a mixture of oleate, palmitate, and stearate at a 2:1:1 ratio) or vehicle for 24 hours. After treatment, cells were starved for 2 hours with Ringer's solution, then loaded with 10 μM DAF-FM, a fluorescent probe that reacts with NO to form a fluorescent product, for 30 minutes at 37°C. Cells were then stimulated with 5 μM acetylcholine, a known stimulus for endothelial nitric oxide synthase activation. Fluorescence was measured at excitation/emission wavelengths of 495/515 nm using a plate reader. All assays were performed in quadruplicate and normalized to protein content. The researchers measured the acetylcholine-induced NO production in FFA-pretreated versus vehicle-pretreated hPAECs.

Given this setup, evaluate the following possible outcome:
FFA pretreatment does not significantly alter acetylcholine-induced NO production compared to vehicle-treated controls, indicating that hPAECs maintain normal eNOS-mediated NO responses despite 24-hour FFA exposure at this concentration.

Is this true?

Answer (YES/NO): NO